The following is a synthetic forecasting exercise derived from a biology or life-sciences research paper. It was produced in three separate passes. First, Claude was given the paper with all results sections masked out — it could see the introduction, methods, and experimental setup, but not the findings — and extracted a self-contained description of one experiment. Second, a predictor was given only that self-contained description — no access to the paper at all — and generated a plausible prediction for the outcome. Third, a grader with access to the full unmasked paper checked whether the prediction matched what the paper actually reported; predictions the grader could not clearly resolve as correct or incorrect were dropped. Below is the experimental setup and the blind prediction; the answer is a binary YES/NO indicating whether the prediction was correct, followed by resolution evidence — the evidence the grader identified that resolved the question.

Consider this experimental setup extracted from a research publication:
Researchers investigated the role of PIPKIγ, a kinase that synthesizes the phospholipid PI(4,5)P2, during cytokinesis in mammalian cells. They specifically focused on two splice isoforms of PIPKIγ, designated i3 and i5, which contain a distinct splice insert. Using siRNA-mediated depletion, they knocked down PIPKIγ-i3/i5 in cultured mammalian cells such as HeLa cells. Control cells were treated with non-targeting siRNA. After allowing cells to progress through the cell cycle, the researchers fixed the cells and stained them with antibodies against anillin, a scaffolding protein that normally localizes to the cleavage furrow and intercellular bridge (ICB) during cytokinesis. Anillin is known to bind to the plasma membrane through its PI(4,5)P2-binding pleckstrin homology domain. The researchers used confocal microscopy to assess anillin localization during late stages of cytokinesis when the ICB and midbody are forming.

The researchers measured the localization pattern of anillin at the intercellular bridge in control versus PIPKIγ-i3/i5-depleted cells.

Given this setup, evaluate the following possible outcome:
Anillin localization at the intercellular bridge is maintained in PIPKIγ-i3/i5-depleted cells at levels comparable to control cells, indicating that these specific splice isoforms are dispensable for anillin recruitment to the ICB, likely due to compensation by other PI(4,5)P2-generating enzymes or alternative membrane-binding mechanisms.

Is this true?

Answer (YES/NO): NO